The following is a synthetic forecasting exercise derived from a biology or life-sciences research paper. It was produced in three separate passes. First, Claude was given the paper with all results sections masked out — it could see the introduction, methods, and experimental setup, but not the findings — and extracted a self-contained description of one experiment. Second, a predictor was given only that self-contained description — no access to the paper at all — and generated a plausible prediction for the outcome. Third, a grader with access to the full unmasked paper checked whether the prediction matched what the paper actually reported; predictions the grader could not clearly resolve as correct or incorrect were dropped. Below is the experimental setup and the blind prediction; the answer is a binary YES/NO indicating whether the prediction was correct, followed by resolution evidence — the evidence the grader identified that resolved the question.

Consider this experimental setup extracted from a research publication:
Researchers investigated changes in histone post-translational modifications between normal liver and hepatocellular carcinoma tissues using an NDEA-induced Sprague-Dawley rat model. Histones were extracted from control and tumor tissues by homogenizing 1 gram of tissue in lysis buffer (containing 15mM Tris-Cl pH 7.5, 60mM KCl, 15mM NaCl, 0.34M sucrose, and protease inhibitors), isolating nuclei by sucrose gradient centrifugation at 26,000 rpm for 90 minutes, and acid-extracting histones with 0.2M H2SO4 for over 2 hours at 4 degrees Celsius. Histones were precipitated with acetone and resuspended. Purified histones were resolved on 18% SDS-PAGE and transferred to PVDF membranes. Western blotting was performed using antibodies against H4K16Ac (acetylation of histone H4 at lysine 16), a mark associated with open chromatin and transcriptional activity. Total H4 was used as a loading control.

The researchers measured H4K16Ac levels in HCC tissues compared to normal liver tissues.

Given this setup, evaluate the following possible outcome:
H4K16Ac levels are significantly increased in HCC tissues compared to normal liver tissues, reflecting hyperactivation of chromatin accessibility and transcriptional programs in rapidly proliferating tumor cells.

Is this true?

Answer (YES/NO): NO